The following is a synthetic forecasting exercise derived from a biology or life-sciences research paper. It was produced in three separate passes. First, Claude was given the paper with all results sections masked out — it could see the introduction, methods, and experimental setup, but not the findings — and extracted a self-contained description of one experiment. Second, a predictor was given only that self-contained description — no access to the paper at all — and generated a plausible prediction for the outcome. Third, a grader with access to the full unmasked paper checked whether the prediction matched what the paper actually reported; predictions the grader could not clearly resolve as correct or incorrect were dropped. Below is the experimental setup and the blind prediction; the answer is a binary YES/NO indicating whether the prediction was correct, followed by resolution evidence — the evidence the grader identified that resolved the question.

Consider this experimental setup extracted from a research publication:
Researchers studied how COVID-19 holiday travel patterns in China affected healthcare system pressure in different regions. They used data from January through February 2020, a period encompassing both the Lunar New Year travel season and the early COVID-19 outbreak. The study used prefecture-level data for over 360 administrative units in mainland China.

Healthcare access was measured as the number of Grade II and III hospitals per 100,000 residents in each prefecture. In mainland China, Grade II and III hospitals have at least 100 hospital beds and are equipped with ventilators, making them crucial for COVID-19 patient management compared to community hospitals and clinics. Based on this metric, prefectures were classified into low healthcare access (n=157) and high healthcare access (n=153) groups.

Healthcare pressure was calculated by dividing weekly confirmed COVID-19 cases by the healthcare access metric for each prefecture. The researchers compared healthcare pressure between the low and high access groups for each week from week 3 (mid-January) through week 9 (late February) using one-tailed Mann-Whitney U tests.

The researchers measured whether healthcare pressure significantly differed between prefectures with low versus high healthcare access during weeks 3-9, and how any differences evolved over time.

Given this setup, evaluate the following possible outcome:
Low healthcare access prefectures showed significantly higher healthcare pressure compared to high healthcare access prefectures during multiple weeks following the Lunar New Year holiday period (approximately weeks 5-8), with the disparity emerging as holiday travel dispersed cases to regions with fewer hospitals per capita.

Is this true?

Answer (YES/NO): NO